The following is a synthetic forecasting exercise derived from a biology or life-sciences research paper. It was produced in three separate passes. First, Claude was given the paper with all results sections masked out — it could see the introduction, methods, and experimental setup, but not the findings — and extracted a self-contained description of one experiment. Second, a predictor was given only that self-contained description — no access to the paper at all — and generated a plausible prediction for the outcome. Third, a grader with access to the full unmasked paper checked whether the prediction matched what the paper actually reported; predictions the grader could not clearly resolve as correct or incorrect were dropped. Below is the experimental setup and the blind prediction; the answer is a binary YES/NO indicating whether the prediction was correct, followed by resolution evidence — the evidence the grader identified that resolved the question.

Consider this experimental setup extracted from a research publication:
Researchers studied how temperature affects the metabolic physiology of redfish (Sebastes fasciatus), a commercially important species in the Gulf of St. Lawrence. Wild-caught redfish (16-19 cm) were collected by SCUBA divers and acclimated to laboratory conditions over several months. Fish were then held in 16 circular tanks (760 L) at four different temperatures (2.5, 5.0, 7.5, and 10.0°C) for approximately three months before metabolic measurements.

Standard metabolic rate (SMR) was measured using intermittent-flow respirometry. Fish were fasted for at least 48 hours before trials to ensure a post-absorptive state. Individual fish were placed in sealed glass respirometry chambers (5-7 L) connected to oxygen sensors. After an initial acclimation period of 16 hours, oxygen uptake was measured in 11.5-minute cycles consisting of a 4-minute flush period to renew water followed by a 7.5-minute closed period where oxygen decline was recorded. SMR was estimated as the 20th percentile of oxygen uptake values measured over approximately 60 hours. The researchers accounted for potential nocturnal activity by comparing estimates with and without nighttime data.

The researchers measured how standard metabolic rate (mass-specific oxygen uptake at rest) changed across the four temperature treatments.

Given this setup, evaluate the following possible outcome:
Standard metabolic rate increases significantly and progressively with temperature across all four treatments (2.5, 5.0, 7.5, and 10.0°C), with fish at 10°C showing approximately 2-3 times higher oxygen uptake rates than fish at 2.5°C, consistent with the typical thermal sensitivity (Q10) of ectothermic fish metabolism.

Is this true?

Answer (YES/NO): NO